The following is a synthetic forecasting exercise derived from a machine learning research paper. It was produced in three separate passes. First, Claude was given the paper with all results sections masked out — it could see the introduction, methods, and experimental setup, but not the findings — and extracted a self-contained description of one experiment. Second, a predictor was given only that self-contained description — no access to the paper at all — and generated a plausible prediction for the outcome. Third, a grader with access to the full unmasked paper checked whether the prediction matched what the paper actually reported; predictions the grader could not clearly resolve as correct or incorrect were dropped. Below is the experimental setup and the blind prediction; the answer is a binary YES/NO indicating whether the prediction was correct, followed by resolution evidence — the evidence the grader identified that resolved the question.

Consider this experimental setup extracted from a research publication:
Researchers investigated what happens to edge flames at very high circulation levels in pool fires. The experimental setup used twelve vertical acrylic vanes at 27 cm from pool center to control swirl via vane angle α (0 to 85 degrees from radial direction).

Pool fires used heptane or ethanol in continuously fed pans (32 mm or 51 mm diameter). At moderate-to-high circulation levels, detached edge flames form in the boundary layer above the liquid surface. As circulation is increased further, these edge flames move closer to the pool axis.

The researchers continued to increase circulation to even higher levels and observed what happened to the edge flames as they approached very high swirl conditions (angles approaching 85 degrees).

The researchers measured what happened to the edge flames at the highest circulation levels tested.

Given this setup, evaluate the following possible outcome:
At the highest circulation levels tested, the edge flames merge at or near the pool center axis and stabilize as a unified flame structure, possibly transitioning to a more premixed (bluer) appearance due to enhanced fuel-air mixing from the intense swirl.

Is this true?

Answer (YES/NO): NO